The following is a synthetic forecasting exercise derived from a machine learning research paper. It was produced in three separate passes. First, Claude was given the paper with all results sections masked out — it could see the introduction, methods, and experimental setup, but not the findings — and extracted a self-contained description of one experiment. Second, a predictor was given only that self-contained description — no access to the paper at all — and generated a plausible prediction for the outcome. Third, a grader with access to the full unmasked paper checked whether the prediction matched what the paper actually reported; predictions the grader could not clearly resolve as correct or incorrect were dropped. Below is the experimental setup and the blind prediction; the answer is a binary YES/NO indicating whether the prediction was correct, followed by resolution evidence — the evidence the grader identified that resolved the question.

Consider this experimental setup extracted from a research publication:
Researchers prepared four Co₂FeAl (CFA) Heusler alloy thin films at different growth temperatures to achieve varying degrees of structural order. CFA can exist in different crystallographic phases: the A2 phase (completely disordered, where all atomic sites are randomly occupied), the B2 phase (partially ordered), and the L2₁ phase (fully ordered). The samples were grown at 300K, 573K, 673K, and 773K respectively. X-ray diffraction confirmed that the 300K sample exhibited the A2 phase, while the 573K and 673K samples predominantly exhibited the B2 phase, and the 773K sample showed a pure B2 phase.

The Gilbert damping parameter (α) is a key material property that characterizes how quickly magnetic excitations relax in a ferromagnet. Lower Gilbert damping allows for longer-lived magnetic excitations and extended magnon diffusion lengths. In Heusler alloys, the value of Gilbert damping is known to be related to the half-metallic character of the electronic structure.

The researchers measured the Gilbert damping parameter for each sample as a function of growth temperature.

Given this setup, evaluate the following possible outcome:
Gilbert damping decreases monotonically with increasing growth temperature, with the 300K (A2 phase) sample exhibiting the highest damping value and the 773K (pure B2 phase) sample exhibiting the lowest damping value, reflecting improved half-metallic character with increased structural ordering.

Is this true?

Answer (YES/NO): YES